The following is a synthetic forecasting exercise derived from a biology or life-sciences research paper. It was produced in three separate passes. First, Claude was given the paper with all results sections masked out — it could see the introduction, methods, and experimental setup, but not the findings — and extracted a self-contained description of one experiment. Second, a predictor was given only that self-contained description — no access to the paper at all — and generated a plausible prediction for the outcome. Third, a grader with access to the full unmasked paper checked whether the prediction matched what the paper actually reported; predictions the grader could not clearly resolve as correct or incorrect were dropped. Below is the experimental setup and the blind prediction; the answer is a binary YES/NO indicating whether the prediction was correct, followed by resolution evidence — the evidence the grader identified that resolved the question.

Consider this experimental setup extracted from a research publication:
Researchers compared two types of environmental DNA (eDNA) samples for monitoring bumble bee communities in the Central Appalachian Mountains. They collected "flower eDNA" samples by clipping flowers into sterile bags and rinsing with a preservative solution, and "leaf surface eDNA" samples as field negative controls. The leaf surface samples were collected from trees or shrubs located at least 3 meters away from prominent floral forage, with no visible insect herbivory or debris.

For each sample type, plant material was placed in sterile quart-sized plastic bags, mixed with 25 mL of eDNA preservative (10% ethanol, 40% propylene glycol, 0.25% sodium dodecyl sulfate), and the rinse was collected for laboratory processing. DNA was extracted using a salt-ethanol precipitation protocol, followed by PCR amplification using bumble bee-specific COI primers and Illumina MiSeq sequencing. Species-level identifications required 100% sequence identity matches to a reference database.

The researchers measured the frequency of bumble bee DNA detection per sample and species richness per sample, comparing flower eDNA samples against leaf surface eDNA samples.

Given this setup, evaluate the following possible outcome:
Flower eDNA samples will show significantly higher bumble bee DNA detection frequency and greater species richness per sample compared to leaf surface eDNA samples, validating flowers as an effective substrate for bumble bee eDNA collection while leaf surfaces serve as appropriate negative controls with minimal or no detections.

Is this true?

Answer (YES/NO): NO